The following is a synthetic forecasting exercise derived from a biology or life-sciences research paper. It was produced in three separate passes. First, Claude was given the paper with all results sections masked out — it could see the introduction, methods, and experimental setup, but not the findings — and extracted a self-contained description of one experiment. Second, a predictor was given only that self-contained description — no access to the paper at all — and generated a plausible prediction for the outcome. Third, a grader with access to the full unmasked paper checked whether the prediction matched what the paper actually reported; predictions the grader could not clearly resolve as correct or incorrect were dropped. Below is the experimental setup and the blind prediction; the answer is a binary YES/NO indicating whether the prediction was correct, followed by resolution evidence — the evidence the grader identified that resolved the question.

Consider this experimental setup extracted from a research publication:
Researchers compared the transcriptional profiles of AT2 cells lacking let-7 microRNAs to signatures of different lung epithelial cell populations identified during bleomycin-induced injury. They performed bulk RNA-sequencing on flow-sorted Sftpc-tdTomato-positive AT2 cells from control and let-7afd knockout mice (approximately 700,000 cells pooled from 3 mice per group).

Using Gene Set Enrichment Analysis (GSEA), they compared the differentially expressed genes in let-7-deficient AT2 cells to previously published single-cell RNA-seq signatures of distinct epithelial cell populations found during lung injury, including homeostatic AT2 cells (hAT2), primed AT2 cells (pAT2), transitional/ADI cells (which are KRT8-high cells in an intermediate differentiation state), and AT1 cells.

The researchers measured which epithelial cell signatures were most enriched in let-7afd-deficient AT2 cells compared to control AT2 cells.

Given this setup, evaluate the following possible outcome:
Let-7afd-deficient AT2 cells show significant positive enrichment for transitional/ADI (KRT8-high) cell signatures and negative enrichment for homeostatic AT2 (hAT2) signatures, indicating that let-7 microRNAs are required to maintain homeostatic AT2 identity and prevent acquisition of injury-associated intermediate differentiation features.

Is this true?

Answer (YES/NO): YES